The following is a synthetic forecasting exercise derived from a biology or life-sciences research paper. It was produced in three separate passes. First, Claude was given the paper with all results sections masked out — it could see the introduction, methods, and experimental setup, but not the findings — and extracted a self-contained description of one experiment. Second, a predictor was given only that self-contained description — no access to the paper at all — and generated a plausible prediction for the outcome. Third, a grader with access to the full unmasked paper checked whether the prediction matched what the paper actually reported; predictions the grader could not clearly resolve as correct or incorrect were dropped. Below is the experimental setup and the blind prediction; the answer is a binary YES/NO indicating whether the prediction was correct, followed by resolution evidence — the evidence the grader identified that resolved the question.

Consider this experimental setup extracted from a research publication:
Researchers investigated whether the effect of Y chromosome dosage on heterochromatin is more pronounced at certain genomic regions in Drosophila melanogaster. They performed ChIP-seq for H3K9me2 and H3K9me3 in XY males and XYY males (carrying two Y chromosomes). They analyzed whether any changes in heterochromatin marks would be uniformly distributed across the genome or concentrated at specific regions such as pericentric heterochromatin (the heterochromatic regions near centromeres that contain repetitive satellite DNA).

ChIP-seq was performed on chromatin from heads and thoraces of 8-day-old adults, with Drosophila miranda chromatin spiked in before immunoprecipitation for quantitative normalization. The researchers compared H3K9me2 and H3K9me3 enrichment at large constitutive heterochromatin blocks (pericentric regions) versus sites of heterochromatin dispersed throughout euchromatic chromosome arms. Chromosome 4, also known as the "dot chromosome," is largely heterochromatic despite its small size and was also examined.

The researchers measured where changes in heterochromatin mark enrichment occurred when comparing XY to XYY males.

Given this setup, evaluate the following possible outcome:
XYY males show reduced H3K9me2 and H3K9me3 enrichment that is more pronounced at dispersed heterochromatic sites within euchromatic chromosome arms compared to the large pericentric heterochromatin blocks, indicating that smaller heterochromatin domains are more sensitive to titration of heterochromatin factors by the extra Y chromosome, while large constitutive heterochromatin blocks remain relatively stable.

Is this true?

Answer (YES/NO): NO